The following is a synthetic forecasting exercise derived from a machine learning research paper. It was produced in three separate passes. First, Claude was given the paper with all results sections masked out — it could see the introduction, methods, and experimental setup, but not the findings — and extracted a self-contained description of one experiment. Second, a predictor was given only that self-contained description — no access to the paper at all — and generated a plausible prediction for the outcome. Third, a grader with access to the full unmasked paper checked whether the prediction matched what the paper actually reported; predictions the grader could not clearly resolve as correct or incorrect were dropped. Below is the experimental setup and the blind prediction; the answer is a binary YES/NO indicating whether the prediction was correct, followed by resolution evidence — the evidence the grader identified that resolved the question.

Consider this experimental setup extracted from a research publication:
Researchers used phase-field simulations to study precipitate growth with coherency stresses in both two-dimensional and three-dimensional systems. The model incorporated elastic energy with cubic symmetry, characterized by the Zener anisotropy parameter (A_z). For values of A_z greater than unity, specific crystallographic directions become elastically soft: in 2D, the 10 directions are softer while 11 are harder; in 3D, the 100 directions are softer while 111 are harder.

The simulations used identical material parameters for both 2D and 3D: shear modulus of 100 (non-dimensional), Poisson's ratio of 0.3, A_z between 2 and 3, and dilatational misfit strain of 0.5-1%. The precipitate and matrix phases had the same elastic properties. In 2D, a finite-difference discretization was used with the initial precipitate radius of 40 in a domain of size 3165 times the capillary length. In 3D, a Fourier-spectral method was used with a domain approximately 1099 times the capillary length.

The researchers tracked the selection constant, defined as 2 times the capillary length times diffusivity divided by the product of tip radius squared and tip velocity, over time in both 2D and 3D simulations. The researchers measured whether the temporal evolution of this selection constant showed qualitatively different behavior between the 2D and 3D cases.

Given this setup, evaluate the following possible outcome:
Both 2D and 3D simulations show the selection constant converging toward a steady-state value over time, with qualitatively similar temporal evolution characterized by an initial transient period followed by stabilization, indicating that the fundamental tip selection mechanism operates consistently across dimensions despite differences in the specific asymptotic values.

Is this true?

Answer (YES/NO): NO